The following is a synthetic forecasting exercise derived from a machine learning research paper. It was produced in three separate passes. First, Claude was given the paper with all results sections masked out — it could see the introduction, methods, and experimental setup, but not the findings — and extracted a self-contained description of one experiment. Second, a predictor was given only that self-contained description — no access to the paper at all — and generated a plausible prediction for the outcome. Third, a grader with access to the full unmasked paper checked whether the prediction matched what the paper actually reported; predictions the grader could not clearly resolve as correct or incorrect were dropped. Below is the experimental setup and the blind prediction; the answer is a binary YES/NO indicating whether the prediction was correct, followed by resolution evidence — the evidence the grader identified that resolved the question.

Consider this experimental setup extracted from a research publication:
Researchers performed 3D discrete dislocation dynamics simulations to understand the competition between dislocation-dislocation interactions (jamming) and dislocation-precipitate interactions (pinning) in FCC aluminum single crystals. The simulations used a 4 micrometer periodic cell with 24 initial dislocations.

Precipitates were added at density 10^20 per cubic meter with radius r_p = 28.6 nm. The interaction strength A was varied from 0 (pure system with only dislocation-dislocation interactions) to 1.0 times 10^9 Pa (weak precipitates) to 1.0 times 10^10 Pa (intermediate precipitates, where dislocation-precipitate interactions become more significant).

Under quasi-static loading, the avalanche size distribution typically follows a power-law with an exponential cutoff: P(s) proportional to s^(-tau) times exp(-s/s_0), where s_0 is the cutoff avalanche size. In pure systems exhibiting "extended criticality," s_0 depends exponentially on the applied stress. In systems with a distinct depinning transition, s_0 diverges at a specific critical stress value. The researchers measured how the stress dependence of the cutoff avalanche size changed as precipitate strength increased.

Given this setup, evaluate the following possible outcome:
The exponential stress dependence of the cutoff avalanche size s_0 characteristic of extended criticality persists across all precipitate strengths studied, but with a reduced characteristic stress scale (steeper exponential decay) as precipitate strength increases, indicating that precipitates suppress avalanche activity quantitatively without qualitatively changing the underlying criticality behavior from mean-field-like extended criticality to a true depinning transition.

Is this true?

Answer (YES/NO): NO